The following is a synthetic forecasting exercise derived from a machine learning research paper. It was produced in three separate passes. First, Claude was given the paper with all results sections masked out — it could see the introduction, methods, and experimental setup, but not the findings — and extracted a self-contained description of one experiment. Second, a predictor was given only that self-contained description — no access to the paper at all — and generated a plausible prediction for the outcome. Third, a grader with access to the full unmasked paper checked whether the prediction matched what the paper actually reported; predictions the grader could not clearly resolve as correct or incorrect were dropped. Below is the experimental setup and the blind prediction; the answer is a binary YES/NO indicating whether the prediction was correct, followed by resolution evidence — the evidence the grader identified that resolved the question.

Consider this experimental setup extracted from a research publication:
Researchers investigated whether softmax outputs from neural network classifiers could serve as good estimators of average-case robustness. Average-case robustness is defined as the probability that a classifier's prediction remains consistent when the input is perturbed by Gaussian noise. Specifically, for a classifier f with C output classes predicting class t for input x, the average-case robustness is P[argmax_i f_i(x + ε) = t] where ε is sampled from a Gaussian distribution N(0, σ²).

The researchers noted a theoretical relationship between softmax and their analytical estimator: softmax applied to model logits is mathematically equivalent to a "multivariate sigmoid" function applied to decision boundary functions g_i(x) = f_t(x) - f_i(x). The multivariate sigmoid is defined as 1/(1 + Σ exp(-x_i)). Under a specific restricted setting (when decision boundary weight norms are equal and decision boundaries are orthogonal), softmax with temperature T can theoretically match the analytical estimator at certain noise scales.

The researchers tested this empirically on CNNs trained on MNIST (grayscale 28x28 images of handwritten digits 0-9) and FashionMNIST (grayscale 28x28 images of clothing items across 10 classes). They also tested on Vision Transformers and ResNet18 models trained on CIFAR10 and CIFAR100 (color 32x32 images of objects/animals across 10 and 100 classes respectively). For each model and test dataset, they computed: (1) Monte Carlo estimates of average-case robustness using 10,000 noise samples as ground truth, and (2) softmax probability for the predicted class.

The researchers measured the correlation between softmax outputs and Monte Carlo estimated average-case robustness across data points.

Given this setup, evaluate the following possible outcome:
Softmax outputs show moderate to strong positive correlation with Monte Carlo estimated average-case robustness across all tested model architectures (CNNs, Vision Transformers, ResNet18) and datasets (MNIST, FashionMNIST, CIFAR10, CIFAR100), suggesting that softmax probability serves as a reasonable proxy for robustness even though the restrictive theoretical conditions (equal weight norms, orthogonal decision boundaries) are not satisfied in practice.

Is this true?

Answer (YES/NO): NO